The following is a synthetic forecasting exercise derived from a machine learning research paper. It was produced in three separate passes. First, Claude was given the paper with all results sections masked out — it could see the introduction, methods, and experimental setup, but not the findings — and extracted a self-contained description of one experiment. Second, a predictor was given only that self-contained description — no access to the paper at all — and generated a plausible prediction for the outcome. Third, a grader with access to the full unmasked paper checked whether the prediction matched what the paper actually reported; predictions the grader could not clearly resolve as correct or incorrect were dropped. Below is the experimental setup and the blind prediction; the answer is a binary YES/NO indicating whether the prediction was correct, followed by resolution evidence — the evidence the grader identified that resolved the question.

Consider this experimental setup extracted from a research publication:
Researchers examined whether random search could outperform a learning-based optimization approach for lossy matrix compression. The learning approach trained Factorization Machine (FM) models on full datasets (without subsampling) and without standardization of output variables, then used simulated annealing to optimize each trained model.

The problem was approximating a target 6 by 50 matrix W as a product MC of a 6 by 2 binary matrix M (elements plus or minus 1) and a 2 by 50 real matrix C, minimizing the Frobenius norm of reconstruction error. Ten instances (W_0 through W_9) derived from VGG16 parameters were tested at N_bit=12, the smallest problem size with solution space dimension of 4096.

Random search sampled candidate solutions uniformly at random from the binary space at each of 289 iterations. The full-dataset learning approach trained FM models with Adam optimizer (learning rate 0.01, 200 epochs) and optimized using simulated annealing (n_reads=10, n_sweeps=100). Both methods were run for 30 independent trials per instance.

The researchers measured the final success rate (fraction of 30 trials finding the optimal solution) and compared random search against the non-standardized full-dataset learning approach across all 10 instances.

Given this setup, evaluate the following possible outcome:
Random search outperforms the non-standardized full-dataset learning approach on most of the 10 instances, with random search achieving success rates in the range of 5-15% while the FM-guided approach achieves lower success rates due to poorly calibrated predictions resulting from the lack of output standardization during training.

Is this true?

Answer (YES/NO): NO